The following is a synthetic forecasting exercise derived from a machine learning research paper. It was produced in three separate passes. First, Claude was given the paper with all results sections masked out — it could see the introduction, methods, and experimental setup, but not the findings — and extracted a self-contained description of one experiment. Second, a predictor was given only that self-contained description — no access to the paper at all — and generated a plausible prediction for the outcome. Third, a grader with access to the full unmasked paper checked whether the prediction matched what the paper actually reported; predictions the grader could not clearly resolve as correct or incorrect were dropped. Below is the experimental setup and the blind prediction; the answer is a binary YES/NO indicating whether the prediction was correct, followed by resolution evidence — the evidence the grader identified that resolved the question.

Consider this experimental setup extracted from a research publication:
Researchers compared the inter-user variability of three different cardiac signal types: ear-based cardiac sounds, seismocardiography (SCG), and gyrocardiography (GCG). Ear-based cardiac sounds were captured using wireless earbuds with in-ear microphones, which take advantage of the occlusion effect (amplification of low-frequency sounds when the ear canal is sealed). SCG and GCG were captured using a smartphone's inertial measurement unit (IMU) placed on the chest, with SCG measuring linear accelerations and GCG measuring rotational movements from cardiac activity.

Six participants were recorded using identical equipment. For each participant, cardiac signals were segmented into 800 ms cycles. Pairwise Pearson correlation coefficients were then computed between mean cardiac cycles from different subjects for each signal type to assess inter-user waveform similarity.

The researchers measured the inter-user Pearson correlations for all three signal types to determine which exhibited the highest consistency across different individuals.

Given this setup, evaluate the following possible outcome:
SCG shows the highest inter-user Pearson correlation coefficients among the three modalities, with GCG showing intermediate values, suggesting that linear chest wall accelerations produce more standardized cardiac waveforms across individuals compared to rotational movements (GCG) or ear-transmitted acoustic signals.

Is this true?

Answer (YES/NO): NO